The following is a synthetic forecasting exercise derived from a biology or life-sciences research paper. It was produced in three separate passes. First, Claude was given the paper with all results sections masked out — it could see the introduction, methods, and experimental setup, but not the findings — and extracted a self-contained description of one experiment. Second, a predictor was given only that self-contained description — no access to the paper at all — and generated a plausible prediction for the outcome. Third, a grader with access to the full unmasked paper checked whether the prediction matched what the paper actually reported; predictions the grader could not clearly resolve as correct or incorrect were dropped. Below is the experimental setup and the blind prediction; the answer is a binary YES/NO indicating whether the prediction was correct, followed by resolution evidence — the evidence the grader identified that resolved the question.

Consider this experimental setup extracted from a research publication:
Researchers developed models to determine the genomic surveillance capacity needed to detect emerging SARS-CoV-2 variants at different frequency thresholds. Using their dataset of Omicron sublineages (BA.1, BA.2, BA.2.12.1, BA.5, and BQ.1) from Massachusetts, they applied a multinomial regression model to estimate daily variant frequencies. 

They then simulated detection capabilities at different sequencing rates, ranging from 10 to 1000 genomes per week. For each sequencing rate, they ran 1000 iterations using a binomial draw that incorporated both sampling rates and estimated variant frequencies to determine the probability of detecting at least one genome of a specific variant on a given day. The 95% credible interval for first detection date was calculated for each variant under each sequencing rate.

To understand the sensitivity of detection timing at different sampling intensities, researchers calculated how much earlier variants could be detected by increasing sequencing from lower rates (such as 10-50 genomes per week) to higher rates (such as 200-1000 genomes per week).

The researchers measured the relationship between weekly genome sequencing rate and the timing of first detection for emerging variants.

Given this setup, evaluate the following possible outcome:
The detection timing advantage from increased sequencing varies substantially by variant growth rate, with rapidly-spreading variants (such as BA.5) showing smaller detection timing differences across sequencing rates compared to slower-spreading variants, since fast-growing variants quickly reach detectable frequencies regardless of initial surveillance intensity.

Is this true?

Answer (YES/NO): NO